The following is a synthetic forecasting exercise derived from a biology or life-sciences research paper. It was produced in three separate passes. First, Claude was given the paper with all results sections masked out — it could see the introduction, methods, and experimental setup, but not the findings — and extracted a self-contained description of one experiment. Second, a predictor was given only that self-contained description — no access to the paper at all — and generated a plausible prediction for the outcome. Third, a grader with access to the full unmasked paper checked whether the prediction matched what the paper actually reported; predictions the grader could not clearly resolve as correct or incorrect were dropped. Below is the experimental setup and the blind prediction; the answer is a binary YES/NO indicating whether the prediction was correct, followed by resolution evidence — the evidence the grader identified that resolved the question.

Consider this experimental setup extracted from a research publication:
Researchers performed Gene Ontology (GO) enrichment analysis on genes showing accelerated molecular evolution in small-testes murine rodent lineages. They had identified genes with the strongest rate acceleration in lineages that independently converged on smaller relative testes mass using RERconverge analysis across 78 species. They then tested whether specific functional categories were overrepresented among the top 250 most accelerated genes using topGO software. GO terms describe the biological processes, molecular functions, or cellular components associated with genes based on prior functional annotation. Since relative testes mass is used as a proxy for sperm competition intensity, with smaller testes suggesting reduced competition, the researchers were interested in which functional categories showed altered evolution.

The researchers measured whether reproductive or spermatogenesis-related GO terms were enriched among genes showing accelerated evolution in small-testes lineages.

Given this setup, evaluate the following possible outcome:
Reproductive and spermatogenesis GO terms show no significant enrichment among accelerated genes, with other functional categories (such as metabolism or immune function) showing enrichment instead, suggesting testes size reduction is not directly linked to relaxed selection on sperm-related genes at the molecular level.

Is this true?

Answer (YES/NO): NO